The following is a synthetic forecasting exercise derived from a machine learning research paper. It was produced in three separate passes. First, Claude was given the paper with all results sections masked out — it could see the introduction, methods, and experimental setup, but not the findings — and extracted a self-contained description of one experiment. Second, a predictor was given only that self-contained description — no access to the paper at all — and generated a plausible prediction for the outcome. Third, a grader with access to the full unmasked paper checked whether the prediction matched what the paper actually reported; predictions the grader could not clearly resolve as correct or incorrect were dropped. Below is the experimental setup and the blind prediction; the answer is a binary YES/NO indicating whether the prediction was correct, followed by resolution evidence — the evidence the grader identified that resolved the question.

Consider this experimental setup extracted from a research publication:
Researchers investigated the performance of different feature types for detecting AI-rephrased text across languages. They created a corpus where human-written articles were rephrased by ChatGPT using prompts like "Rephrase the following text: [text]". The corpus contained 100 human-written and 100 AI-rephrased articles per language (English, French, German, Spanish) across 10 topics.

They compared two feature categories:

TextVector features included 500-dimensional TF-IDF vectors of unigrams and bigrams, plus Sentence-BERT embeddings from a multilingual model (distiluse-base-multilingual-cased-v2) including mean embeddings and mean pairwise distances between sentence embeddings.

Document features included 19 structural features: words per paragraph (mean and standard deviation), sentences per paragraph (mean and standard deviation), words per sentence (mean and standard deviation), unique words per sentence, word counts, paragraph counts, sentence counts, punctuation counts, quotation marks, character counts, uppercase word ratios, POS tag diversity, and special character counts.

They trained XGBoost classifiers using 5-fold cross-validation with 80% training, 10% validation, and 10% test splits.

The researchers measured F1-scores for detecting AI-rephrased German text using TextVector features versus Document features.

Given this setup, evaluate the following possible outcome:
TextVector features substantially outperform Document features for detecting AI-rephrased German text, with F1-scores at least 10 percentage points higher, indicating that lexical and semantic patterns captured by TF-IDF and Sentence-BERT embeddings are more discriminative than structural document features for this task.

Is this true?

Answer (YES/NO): NO